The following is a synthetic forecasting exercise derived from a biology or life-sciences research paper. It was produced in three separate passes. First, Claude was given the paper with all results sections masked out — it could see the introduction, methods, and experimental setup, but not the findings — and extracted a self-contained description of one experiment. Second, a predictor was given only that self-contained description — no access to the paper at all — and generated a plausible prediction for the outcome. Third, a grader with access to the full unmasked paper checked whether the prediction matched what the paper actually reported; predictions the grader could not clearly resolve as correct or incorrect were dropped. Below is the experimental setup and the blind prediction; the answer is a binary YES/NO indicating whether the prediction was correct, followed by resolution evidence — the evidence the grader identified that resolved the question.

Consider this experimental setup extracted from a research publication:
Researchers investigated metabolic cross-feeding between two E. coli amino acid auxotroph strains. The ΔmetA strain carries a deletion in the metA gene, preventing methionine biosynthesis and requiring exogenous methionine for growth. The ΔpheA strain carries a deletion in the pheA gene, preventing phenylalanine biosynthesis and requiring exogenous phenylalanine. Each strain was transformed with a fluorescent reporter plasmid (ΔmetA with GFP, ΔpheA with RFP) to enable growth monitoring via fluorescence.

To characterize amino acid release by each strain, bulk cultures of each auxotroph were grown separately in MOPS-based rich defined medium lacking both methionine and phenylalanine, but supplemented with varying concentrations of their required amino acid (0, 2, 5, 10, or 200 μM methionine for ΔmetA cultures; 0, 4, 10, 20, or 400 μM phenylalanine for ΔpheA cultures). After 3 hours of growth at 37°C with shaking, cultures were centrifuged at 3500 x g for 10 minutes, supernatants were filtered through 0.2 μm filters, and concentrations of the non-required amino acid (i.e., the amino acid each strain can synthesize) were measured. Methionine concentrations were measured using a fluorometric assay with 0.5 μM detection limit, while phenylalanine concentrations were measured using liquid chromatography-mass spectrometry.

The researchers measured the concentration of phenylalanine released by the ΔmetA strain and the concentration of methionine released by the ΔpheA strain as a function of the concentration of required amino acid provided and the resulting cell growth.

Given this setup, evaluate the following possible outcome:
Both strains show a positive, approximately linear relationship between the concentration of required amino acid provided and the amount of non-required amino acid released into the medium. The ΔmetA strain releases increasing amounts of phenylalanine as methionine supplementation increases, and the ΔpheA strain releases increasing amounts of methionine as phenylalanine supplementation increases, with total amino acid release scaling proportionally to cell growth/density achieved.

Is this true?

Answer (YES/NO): NO